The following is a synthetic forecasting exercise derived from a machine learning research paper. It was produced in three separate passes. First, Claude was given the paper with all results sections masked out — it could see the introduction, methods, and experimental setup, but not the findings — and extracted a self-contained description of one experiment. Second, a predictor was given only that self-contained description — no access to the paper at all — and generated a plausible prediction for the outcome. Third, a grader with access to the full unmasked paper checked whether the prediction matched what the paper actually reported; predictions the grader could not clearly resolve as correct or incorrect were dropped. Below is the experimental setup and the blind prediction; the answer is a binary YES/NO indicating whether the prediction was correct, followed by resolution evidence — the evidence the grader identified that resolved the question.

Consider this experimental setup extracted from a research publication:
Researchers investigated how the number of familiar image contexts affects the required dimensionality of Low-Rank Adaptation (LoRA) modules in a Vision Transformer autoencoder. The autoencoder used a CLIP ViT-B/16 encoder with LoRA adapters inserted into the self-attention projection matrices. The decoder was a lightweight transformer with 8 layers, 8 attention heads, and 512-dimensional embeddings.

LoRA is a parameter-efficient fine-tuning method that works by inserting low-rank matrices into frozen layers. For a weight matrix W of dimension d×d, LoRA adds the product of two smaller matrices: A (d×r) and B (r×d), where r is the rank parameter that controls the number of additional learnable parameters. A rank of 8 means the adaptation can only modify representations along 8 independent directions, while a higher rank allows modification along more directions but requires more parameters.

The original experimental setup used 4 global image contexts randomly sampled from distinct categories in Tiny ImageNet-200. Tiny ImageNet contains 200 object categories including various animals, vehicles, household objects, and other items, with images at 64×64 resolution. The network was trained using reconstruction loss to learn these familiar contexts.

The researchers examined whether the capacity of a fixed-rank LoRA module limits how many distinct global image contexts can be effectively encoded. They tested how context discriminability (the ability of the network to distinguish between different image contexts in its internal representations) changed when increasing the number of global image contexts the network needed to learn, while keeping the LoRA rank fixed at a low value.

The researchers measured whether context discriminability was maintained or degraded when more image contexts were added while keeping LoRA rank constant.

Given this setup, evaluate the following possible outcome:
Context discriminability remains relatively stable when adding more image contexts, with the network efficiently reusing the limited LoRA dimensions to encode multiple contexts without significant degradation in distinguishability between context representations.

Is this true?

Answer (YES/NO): NO